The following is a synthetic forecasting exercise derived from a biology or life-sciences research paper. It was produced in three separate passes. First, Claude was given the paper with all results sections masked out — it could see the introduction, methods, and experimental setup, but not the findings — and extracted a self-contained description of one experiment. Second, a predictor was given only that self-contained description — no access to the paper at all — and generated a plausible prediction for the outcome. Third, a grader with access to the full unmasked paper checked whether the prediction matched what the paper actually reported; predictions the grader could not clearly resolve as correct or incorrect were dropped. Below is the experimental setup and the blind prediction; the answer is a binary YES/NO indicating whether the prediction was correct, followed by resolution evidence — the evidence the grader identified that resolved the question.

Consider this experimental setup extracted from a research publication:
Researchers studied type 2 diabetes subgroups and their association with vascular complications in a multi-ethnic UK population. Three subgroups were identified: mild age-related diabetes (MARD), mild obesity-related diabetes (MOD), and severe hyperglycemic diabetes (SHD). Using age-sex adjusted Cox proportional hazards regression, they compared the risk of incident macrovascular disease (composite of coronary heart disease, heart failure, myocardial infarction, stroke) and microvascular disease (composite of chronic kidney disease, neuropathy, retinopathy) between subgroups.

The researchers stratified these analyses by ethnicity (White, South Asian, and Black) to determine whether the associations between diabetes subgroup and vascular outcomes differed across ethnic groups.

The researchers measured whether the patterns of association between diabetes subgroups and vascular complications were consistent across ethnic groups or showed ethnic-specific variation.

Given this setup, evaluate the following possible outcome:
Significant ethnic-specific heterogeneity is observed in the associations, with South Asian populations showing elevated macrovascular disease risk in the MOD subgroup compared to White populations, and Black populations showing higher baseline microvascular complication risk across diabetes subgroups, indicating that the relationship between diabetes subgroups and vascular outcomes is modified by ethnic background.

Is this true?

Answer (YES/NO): NO